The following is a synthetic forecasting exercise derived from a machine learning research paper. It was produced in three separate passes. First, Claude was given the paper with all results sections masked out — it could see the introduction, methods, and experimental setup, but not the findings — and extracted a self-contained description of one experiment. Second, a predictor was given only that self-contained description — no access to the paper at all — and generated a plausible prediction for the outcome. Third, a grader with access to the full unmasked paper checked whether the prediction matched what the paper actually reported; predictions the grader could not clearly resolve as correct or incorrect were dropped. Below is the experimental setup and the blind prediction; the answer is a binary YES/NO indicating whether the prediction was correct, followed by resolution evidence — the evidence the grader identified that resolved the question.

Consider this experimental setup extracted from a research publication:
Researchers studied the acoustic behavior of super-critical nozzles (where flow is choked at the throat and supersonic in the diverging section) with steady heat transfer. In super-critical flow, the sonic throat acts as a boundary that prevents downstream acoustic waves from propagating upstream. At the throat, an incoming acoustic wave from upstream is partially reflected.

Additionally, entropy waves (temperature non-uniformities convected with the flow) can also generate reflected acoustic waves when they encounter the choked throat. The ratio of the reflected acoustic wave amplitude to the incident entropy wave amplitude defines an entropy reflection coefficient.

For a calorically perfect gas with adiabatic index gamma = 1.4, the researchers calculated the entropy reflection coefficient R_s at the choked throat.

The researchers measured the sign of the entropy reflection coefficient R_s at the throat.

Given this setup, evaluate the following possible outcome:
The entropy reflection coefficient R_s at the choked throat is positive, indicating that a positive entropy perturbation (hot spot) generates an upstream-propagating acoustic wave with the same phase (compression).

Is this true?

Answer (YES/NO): NO